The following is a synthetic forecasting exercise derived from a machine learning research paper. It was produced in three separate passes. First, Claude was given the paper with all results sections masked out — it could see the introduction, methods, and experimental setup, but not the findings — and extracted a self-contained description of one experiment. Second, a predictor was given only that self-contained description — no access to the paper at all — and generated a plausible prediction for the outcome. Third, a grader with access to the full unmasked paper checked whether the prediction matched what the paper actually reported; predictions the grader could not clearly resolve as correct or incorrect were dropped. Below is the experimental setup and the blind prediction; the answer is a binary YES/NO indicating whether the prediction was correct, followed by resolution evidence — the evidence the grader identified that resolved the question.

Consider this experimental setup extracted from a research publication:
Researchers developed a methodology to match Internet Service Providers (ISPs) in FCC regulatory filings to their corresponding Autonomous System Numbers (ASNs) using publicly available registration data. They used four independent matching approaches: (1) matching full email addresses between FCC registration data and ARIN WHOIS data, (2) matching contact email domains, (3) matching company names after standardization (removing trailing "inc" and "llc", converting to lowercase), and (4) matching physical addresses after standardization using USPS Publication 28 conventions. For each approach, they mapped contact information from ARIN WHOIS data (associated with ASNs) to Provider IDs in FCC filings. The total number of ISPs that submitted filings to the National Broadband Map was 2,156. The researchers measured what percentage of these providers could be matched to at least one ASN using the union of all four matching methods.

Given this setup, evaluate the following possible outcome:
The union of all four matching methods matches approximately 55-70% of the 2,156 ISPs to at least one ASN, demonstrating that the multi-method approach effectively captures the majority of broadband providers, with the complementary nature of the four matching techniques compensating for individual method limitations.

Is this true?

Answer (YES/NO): NO